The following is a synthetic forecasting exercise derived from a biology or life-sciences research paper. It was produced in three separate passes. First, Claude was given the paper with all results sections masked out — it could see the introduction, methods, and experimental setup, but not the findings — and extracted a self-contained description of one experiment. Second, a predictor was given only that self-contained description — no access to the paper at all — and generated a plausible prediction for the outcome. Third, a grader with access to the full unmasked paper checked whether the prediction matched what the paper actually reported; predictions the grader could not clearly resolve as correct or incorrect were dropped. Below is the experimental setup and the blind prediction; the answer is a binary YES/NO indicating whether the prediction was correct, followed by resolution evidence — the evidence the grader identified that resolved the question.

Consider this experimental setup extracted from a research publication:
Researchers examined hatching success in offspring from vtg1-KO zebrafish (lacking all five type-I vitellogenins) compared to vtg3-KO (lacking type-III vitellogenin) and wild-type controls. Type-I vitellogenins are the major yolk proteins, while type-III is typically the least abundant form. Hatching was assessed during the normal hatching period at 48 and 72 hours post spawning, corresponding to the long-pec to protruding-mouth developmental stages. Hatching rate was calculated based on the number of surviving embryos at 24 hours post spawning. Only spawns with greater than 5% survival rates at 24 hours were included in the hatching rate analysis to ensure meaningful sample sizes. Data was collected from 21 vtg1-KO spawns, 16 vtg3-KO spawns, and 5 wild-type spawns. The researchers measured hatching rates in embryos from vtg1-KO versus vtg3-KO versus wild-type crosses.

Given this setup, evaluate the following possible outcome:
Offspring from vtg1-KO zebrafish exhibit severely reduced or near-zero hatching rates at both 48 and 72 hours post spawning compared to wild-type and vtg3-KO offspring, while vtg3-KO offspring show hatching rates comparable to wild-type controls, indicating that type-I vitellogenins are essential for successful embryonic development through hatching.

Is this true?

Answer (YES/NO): NO